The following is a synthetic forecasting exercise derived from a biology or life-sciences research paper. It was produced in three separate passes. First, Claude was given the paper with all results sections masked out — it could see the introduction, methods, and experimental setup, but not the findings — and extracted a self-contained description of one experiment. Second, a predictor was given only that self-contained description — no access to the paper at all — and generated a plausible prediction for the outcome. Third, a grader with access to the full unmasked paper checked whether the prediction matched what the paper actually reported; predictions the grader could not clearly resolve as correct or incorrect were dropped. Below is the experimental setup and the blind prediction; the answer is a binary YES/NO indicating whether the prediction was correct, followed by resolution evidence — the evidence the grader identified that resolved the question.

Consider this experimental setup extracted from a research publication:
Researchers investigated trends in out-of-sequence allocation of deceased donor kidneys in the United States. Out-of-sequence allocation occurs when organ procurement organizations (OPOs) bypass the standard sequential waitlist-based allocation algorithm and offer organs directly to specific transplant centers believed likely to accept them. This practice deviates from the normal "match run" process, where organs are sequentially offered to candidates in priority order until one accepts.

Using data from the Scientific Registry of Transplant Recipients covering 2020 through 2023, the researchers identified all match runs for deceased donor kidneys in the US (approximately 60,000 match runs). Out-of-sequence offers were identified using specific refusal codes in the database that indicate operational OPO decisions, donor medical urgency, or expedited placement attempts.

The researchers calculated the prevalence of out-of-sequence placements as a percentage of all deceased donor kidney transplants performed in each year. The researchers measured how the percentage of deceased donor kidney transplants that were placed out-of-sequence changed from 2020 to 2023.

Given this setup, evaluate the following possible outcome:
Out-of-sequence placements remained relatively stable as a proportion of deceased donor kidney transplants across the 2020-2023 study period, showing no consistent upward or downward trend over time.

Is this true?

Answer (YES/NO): NO